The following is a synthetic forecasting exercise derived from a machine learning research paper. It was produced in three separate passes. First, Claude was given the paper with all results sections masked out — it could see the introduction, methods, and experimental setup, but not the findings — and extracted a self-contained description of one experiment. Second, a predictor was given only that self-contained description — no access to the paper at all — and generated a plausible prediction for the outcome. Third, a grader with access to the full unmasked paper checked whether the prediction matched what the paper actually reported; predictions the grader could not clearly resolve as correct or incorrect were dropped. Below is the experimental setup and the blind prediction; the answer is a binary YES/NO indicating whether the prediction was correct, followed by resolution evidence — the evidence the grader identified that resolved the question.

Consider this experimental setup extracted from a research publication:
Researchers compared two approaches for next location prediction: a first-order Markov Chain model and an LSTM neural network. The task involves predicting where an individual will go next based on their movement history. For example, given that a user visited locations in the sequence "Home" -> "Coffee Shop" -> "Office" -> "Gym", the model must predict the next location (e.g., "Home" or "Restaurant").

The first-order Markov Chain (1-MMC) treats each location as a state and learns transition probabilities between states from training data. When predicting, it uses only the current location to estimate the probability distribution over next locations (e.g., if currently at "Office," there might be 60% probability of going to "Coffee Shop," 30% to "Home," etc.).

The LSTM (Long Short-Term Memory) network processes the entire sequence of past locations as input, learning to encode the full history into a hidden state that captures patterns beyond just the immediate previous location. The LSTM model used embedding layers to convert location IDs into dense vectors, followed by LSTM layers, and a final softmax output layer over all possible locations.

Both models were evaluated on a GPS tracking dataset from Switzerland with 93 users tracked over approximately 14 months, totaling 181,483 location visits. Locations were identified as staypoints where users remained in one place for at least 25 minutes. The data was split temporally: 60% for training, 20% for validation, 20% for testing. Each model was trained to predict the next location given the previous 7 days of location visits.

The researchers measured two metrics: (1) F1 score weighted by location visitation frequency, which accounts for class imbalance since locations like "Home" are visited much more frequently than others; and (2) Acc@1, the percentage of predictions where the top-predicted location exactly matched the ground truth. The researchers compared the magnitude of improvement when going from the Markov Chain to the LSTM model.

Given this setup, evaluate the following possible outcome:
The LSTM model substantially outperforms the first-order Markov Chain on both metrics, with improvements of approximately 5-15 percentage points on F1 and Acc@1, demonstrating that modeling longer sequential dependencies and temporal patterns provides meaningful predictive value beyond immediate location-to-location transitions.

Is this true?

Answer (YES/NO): NO